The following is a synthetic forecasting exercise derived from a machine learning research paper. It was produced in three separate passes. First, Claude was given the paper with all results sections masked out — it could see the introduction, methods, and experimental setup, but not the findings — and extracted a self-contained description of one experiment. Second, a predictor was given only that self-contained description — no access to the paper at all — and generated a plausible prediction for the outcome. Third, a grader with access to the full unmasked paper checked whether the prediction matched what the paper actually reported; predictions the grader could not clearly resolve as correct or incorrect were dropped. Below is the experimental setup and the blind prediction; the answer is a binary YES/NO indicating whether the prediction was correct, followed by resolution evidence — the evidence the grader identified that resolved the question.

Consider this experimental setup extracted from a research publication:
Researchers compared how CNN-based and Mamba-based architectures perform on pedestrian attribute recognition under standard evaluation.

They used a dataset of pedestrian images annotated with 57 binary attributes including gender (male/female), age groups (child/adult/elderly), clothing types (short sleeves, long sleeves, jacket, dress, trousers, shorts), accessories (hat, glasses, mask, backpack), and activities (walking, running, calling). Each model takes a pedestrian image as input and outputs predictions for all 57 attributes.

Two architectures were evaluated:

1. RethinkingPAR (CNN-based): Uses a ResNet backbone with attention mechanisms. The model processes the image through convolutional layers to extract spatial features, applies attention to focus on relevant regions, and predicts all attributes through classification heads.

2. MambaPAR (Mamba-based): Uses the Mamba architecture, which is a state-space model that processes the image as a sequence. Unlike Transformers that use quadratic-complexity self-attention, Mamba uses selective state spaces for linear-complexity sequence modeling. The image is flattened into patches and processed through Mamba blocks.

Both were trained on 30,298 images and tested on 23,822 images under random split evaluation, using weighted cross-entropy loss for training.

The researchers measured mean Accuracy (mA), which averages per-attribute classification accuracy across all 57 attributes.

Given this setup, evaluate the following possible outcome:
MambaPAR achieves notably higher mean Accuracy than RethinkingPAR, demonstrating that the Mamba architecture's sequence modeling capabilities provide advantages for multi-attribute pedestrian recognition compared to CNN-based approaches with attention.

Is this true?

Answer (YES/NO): NO